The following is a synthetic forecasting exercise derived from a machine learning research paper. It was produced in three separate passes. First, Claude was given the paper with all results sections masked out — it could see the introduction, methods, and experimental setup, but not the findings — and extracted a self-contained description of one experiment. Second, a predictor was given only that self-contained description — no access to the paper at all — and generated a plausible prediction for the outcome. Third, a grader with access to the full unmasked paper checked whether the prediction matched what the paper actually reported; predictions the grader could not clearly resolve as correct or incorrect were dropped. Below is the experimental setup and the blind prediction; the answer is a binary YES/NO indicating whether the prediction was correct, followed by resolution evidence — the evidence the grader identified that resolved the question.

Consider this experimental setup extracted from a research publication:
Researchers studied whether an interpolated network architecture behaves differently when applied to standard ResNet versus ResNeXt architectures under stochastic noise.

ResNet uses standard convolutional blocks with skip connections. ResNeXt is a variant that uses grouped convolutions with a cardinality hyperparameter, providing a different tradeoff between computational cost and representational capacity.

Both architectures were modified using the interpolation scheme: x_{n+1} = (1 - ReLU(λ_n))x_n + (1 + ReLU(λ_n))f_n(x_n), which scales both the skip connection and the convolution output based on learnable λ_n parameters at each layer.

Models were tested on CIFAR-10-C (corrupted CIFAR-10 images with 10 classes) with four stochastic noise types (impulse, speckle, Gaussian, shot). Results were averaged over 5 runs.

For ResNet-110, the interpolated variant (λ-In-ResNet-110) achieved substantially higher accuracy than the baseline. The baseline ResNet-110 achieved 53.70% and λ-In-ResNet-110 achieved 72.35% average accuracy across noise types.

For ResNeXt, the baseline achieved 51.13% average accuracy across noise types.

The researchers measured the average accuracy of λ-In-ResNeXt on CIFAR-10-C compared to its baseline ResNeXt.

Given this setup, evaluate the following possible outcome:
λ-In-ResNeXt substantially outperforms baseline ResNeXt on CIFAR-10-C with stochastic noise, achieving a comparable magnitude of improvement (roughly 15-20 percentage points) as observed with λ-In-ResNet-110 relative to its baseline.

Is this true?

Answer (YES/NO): NO